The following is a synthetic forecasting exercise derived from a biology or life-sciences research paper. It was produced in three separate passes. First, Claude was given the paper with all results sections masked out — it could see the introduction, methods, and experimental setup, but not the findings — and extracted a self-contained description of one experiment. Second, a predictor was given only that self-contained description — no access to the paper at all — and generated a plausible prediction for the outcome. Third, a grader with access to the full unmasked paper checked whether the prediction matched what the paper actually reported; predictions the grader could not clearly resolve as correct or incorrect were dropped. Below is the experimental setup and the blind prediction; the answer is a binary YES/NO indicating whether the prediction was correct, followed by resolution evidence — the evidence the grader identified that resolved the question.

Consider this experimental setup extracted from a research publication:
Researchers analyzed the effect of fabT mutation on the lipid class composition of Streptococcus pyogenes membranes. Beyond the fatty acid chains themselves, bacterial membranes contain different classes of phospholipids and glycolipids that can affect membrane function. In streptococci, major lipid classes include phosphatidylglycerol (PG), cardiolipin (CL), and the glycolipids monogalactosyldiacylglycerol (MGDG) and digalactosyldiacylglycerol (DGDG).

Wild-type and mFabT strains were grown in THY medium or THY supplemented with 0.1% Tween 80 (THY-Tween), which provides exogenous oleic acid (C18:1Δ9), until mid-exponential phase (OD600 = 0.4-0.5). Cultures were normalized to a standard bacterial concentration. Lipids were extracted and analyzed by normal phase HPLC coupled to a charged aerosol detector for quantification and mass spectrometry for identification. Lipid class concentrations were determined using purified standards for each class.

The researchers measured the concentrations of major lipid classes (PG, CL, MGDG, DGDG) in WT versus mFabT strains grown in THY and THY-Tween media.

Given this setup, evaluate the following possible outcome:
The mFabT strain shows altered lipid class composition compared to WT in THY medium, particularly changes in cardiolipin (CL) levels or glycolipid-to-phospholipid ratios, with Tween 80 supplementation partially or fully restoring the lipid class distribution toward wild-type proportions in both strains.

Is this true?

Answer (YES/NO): NO